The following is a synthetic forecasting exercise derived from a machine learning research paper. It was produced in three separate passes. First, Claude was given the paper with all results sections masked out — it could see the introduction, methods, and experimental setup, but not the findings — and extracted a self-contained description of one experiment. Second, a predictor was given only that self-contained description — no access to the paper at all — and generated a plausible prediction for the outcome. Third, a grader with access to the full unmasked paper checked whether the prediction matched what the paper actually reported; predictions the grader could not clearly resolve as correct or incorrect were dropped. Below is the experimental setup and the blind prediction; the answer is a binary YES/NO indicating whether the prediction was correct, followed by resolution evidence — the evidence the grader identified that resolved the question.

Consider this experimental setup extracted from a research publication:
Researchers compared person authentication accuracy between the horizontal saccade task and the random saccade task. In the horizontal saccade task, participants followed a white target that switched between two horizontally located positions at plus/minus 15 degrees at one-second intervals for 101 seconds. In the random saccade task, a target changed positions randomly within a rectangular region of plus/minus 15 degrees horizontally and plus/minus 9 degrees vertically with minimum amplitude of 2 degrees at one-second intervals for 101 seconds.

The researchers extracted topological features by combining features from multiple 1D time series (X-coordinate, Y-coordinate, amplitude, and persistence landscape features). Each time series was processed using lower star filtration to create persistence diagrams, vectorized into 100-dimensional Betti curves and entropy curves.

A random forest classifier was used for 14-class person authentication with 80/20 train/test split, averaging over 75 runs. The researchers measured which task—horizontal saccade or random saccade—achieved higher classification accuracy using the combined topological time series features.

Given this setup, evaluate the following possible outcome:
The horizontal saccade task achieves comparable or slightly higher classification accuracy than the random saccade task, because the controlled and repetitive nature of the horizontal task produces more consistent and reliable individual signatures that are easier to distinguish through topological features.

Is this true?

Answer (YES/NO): NO